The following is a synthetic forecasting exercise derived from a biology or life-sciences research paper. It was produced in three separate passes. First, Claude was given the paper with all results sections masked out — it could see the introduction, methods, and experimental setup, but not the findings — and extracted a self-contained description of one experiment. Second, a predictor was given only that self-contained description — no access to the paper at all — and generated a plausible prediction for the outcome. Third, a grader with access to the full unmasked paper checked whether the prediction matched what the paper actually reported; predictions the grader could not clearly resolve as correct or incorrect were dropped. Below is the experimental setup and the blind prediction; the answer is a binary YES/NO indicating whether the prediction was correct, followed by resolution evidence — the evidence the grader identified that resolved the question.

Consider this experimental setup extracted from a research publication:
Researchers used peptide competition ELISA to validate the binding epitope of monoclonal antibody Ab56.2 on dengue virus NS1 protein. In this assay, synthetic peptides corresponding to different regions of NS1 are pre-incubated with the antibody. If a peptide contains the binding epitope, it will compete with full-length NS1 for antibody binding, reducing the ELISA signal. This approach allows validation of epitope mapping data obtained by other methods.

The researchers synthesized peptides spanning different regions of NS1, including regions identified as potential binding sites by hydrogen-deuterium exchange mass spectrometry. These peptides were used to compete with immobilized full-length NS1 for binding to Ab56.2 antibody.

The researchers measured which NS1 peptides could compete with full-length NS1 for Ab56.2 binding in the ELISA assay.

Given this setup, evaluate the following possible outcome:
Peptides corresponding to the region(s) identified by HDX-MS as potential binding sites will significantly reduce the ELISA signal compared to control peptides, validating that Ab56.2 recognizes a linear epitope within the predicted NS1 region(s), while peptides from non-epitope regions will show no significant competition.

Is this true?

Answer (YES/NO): YES